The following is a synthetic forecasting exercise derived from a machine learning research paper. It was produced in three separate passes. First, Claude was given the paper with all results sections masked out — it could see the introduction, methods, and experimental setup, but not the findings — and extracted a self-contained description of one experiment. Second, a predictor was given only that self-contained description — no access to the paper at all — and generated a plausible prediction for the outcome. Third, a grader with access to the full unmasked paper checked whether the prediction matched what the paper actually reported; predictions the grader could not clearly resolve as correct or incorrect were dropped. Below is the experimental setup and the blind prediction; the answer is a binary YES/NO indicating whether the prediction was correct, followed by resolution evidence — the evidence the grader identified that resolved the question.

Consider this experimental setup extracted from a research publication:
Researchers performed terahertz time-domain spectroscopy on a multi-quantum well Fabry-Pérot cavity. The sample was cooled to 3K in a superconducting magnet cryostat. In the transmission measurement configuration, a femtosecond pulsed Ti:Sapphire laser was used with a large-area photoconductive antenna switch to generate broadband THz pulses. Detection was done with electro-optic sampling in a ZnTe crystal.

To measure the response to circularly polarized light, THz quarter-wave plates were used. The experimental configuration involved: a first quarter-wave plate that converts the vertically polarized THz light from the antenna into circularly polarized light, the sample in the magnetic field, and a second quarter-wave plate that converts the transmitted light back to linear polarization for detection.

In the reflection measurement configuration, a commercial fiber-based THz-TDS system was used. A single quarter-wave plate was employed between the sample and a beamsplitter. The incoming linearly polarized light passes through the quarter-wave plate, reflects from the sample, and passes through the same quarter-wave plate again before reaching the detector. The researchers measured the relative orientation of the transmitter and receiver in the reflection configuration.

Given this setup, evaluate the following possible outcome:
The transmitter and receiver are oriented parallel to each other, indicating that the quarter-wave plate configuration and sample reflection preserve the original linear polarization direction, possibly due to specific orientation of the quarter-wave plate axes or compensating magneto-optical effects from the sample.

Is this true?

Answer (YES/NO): NO